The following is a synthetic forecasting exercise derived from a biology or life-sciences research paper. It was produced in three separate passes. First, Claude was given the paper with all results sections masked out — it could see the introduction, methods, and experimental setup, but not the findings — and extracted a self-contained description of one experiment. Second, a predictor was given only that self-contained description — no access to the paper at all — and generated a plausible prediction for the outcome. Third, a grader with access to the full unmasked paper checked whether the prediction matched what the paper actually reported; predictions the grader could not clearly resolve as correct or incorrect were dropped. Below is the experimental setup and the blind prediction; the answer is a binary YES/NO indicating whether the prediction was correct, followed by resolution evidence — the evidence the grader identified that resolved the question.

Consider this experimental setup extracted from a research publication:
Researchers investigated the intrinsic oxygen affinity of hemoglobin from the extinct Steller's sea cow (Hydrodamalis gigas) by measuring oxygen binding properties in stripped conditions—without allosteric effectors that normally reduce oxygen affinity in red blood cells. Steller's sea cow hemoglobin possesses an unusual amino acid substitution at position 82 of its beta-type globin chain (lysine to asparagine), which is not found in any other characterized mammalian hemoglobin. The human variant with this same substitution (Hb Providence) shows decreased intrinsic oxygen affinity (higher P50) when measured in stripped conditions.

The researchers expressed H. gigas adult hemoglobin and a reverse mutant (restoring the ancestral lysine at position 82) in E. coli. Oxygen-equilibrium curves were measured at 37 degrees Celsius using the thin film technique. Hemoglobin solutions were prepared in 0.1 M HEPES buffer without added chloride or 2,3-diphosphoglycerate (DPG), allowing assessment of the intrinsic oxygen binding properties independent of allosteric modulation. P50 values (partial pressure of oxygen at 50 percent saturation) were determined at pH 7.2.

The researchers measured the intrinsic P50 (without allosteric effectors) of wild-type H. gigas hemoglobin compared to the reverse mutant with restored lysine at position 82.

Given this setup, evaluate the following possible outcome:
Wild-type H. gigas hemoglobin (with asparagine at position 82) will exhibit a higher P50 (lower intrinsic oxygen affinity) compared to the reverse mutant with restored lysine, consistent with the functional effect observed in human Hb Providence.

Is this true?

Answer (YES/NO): YES